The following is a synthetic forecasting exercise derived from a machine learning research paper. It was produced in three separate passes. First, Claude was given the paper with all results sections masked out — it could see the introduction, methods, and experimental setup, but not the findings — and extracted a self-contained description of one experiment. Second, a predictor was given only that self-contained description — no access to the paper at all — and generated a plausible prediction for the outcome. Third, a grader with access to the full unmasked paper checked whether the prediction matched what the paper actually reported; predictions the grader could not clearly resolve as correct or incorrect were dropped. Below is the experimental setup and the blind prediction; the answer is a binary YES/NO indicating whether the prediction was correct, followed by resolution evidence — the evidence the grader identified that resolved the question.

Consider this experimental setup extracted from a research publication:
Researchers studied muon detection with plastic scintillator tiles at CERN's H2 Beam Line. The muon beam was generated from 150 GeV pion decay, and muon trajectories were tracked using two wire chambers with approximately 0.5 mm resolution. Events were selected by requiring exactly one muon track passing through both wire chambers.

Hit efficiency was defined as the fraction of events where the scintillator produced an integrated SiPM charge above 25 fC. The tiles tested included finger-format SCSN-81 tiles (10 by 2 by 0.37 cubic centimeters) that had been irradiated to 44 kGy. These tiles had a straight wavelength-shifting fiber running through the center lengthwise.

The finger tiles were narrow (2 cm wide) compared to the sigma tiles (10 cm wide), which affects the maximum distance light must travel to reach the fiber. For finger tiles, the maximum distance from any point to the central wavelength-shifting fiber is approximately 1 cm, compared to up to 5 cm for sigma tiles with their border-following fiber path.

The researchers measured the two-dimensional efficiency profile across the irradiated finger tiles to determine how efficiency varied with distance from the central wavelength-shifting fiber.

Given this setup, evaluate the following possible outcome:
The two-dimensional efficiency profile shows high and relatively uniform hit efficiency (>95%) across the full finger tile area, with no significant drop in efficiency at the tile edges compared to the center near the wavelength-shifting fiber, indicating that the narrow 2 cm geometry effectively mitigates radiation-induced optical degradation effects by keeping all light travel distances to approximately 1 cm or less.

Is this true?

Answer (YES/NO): NO